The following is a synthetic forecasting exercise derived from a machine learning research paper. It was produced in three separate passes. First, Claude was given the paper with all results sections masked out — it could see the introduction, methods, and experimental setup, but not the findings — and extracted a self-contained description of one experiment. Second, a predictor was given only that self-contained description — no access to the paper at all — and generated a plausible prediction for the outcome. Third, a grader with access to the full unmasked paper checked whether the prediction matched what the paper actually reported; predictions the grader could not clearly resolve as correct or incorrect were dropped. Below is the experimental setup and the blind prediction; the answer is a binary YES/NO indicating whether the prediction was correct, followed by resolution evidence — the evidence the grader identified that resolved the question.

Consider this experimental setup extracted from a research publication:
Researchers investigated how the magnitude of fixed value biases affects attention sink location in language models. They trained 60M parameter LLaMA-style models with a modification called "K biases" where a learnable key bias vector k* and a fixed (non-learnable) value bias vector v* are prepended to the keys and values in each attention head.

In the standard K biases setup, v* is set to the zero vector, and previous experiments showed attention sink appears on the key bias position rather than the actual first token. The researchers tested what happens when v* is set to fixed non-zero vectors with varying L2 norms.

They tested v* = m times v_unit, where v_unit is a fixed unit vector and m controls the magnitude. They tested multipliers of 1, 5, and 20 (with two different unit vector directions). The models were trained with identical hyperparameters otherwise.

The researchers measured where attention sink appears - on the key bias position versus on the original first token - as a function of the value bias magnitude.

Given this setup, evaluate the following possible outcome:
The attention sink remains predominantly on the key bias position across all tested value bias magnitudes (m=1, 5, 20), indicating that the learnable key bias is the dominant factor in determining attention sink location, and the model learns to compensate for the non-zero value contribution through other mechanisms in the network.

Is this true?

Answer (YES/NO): NO